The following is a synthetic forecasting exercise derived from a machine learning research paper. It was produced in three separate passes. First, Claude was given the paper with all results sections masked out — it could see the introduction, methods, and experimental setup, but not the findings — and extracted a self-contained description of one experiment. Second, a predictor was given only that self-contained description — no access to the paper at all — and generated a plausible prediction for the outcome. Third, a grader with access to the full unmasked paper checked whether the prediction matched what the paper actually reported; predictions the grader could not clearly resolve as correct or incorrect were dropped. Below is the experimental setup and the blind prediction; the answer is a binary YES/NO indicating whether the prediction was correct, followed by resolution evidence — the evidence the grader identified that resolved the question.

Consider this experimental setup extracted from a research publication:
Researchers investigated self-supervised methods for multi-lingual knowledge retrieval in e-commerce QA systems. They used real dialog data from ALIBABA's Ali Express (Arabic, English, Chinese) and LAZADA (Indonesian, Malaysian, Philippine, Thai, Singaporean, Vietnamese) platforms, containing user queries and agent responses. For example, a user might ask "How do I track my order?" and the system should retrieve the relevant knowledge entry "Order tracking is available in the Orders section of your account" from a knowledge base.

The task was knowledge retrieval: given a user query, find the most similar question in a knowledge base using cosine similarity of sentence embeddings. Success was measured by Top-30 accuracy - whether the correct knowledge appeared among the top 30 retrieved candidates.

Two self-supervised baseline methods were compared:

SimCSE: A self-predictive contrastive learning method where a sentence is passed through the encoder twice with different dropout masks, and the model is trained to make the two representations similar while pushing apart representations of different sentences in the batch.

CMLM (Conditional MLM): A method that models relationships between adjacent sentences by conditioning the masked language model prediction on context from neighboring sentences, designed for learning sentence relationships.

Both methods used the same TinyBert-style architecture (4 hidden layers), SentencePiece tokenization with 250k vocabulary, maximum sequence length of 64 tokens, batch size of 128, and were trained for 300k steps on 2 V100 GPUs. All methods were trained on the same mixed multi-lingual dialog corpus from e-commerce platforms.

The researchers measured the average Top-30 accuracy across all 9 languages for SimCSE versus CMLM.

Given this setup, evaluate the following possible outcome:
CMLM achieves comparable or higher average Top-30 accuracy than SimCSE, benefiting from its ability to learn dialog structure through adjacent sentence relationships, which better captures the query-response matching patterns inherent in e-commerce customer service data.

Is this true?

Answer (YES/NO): NO